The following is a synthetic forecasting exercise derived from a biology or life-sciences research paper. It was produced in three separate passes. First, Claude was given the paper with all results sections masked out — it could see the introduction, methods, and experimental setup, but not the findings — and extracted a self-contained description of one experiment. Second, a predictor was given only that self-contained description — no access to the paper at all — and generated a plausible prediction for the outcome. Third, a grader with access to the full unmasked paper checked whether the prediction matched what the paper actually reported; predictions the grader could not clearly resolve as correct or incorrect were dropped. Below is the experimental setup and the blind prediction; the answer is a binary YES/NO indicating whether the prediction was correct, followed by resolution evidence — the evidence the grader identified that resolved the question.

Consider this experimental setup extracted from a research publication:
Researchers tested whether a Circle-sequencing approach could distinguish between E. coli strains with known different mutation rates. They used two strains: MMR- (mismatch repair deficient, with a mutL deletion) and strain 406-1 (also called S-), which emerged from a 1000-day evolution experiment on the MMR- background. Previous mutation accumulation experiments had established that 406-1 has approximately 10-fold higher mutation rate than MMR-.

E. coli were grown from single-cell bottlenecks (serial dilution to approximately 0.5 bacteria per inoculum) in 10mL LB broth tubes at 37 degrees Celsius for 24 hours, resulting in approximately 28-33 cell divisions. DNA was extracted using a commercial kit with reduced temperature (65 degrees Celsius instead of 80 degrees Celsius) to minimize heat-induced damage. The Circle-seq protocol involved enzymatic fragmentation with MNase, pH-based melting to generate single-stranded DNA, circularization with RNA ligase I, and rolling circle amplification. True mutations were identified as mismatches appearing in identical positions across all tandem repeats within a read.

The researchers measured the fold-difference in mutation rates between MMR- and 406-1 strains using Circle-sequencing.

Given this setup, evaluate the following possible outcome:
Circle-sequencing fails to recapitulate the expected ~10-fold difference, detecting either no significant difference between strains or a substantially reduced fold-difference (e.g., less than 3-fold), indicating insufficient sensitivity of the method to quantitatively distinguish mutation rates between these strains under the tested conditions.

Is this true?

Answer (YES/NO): YES